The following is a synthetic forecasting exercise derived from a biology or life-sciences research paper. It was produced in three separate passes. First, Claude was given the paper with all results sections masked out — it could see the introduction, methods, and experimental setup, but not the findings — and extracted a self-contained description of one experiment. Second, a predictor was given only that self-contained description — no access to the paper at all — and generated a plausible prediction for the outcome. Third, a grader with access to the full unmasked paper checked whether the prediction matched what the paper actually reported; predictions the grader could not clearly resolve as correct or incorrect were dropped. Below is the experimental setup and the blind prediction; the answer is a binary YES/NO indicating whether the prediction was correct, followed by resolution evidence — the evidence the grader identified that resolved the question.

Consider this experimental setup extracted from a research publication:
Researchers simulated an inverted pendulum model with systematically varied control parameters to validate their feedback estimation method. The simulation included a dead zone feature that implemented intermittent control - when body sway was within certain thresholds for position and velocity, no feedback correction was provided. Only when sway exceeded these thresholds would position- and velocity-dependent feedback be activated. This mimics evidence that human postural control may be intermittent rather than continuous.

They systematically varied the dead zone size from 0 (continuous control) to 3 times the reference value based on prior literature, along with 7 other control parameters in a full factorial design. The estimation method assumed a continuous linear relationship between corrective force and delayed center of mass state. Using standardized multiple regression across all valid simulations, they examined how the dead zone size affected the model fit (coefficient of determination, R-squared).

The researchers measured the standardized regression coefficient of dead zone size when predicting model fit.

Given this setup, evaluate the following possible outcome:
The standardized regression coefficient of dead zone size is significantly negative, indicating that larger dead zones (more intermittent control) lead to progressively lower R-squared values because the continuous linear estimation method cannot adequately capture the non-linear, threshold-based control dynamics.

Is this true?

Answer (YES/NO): YES